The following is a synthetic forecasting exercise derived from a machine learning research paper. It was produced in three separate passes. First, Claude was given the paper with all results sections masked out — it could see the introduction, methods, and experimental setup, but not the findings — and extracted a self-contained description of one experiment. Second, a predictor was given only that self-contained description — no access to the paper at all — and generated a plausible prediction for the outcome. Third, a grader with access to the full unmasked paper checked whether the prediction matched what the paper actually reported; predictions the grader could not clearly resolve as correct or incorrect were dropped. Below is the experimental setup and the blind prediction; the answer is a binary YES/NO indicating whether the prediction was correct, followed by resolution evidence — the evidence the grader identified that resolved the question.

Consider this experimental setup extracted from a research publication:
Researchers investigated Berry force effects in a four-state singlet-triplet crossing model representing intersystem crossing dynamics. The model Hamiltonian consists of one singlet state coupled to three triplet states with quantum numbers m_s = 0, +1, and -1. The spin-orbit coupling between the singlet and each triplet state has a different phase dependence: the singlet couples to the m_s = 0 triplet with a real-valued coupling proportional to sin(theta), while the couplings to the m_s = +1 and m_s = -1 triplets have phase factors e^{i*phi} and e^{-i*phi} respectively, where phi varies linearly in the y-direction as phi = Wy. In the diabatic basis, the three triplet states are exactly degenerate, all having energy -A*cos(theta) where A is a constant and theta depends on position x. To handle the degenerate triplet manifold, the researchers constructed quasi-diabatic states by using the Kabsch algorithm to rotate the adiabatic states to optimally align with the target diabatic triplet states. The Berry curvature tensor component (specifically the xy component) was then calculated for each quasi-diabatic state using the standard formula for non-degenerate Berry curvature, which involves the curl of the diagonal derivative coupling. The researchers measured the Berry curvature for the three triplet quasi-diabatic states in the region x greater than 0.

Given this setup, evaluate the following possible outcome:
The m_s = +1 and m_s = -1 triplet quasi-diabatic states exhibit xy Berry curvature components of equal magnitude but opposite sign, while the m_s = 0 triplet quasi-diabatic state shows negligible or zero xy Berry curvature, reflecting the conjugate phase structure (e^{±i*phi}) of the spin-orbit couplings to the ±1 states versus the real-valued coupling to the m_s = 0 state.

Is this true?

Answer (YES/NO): YES